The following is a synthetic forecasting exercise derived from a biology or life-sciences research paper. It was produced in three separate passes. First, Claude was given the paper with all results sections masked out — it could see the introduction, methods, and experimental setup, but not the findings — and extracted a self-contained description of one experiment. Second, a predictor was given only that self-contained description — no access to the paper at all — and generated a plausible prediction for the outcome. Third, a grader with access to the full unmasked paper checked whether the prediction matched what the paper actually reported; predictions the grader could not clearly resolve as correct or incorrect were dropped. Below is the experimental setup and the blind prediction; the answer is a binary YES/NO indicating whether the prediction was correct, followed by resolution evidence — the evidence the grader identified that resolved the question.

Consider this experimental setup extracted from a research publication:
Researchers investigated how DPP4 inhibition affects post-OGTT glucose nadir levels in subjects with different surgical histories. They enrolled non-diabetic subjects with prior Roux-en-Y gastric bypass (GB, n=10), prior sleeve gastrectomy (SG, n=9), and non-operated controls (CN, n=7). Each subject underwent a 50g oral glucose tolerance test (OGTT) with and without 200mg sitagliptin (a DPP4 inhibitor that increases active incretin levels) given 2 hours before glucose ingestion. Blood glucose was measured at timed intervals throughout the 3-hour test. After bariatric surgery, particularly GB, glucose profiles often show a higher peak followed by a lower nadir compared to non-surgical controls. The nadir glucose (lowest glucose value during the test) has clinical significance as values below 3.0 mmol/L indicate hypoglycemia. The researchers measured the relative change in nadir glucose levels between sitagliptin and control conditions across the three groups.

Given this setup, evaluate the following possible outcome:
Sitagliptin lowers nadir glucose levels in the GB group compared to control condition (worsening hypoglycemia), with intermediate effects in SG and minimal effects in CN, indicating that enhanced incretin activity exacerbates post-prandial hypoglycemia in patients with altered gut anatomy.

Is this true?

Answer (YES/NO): NO